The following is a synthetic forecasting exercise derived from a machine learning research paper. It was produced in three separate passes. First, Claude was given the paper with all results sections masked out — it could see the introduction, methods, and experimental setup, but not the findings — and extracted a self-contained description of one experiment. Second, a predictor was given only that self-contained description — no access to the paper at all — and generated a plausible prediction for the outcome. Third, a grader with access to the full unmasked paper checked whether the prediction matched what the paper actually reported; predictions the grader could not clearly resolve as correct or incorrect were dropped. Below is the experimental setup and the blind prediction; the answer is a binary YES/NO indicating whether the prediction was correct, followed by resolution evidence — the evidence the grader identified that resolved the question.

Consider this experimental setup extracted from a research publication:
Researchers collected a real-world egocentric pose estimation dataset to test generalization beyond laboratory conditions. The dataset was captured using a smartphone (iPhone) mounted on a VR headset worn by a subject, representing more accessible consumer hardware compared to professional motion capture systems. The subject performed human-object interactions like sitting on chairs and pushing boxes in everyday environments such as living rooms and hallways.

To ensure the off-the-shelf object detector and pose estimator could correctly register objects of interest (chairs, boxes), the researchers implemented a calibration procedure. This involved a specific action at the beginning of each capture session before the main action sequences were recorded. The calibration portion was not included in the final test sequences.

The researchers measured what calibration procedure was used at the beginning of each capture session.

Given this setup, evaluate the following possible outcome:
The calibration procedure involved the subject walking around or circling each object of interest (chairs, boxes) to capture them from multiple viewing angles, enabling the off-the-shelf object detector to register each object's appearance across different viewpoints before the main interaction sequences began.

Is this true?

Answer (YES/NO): NO